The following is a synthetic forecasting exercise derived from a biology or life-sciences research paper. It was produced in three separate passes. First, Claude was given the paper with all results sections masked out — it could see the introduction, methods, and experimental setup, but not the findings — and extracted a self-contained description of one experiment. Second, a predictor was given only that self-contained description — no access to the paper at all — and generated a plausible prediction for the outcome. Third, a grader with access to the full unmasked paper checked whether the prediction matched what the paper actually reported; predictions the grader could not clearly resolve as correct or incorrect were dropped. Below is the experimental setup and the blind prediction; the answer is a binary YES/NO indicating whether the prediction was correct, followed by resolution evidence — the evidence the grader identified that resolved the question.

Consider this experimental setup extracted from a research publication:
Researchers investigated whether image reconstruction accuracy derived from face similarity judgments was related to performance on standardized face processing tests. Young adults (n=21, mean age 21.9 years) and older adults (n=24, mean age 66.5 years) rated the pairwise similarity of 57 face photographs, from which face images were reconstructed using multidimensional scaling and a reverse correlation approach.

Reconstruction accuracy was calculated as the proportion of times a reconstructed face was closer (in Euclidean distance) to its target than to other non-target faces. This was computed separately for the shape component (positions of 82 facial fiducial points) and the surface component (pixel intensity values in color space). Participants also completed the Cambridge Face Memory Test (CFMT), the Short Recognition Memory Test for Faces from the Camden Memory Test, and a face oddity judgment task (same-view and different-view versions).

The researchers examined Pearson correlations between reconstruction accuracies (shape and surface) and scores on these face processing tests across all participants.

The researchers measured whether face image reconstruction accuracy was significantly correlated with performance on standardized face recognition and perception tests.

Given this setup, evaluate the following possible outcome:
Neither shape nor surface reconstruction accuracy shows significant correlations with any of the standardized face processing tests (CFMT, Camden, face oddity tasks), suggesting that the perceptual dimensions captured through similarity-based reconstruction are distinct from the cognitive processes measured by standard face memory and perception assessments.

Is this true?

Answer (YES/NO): NO